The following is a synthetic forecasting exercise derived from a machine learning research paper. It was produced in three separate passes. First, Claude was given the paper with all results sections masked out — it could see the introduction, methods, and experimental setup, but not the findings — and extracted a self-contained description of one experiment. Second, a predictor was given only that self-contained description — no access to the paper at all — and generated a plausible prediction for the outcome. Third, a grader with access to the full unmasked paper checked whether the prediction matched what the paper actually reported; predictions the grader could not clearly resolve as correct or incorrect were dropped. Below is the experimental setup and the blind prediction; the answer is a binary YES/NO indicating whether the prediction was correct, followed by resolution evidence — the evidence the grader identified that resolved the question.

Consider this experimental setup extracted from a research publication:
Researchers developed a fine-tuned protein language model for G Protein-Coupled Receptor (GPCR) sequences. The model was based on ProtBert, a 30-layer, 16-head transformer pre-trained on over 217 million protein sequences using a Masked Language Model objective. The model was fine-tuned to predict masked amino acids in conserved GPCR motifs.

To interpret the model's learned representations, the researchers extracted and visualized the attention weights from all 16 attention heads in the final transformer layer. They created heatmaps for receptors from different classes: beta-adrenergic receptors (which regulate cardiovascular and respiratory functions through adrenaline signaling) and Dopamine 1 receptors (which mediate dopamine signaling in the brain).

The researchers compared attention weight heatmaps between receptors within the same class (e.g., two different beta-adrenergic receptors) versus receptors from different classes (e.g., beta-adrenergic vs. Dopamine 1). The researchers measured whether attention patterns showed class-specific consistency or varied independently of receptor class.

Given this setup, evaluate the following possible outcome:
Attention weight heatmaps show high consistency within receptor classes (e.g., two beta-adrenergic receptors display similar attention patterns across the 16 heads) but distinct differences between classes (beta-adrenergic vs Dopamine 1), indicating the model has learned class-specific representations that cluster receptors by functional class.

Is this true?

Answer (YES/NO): NO